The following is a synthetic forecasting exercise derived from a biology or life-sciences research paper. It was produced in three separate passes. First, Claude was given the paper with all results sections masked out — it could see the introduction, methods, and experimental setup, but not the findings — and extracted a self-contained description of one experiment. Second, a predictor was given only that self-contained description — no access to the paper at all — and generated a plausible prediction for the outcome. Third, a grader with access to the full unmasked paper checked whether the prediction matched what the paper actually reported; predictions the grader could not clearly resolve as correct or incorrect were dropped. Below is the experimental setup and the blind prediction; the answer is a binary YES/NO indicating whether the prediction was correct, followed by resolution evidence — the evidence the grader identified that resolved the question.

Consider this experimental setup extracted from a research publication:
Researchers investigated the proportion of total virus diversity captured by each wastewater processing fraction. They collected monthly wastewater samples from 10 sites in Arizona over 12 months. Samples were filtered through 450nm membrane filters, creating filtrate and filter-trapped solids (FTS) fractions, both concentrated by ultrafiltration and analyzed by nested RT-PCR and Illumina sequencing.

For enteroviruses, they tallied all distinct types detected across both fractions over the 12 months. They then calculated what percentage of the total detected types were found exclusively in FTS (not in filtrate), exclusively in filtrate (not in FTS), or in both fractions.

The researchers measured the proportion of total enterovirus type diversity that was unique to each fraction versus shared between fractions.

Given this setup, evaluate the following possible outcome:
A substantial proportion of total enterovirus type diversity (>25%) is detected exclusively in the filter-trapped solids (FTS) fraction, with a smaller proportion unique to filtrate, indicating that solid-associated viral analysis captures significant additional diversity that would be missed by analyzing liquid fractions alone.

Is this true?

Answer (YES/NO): YES